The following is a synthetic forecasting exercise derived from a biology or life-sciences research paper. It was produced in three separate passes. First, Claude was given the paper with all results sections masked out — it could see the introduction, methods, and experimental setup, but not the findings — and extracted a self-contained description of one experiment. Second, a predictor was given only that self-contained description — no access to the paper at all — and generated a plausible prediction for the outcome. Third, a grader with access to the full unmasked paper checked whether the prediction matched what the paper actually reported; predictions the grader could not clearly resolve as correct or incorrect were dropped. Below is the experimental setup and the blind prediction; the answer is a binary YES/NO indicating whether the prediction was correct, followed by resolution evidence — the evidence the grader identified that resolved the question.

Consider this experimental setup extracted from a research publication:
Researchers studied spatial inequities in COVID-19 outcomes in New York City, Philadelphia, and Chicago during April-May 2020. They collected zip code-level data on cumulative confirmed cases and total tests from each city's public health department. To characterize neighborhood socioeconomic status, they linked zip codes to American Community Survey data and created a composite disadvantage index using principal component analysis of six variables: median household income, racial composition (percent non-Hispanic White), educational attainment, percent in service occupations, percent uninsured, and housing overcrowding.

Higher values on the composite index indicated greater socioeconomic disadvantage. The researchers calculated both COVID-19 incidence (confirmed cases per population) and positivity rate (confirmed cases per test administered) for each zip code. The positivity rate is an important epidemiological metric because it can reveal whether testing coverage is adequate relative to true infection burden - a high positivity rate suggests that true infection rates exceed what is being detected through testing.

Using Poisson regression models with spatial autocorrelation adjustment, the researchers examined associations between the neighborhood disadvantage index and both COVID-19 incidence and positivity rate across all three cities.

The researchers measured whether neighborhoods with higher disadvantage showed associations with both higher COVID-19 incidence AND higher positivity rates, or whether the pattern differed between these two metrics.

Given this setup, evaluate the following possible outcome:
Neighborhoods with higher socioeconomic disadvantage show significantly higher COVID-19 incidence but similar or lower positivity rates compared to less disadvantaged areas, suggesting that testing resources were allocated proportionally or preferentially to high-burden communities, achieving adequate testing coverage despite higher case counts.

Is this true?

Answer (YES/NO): NO